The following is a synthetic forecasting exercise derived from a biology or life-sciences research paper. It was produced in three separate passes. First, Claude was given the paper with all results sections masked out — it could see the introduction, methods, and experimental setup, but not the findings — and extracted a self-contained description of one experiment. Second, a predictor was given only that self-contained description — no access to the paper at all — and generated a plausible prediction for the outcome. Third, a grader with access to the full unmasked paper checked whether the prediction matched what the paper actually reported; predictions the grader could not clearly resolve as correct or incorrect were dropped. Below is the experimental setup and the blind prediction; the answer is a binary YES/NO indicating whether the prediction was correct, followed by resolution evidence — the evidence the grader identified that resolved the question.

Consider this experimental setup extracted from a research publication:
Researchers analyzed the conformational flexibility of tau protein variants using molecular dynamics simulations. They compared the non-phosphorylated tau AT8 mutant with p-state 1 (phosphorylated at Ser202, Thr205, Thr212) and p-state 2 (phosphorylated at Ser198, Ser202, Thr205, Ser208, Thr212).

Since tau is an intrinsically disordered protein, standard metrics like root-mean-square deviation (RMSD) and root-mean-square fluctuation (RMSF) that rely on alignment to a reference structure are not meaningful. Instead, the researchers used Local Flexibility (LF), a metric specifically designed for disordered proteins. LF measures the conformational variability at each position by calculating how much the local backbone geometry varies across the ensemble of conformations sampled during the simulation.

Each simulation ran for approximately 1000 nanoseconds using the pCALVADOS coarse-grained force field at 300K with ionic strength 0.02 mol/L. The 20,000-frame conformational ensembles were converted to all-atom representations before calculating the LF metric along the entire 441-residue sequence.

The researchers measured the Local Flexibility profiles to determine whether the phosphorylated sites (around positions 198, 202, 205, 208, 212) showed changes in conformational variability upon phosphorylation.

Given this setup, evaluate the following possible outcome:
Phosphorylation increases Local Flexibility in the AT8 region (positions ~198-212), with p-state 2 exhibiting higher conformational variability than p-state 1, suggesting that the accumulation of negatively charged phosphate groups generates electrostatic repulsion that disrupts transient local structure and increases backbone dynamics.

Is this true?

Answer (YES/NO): NO